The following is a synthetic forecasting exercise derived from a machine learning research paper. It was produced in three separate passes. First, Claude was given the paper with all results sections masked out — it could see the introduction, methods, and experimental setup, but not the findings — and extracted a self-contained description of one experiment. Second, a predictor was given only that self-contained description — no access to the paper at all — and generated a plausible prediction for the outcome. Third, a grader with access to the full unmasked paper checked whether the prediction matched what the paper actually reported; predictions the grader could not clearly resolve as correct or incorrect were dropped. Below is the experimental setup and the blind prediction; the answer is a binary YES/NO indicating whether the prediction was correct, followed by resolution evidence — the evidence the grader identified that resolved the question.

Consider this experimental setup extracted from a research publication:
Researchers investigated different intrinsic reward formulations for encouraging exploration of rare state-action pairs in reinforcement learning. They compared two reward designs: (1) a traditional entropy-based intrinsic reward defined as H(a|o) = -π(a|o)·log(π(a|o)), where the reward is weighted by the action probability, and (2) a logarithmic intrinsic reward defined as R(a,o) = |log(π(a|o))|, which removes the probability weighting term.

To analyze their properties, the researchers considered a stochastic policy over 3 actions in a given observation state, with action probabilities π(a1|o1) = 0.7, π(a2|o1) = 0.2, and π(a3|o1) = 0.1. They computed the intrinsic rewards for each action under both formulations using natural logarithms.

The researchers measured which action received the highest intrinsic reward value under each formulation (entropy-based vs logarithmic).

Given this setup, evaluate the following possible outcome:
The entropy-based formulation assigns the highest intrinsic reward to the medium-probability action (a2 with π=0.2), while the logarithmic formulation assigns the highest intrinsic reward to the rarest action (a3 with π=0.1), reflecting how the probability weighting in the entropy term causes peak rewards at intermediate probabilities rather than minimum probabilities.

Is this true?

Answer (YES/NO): YES